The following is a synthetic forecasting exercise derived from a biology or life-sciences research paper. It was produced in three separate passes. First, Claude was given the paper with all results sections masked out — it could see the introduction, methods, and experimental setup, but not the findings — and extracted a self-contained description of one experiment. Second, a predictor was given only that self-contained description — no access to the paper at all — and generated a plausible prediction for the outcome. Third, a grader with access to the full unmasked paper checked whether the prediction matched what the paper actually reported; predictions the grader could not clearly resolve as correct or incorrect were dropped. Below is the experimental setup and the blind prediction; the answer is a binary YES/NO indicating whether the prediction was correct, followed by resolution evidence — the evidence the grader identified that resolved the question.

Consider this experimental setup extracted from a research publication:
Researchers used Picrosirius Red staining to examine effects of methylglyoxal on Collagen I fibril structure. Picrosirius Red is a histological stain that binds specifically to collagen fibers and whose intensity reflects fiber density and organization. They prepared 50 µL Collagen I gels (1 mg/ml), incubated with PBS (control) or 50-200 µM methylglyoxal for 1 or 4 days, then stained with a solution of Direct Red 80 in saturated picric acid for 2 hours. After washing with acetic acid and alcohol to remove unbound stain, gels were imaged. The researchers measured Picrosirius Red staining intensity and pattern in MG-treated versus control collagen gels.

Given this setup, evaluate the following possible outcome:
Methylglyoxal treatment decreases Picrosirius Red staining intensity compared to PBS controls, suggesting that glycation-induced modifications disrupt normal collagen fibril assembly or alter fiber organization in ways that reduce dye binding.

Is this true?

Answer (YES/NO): YES